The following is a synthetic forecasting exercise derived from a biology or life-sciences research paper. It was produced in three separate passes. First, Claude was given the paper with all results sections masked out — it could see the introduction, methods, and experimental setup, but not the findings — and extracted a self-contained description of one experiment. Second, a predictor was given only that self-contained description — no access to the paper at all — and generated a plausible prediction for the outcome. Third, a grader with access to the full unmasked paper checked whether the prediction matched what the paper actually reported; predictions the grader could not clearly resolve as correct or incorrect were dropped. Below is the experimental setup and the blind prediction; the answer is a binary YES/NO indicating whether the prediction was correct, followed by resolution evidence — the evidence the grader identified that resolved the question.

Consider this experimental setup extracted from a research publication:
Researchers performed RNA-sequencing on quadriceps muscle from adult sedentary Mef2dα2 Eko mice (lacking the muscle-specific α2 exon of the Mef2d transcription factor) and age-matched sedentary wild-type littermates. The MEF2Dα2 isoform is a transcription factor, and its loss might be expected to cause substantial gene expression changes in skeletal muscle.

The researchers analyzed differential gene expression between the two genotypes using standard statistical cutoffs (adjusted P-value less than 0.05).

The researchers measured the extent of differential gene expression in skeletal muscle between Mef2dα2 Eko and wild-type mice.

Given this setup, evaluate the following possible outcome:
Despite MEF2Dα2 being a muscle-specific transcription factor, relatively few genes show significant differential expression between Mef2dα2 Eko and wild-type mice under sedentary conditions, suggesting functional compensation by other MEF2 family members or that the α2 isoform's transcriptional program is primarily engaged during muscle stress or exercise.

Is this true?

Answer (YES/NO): YES